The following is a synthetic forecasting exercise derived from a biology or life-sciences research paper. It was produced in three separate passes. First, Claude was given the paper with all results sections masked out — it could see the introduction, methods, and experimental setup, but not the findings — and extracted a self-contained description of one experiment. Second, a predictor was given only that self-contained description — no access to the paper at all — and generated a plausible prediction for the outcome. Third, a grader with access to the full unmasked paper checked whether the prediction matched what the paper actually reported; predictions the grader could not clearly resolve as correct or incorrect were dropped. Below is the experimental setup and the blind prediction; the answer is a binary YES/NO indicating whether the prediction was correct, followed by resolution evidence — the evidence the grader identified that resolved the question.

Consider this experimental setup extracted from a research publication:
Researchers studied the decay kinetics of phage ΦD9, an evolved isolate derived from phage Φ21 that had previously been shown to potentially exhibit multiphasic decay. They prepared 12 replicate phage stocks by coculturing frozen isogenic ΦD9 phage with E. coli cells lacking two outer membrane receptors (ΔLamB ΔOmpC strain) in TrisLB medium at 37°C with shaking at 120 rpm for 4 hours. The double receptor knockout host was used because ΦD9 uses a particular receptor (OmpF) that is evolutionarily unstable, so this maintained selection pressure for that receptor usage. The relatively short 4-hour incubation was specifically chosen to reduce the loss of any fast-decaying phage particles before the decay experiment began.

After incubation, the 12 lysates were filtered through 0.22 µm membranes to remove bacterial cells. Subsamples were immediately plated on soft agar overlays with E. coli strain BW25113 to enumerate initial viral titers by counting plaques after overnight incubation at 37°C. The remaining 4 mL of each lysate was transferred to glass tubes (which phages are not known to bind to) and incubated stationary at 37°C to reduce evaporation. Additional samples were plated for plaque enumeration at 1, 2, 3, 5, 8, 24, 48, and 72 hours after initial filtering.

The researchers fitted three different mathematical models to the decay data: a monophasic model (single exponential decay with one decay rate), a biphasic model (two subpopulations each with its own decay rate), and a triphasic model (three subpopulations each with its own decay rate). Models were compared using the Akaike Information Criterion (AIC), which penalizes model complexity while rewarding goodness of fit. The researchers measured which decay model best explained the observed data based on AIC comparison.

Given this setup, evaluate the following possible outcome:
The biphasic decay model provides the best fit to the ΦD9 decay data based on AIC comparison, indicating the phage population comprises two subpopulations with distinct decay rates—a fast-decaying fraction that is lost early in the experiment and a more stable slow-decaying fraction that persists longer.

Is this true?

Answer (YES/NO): YES